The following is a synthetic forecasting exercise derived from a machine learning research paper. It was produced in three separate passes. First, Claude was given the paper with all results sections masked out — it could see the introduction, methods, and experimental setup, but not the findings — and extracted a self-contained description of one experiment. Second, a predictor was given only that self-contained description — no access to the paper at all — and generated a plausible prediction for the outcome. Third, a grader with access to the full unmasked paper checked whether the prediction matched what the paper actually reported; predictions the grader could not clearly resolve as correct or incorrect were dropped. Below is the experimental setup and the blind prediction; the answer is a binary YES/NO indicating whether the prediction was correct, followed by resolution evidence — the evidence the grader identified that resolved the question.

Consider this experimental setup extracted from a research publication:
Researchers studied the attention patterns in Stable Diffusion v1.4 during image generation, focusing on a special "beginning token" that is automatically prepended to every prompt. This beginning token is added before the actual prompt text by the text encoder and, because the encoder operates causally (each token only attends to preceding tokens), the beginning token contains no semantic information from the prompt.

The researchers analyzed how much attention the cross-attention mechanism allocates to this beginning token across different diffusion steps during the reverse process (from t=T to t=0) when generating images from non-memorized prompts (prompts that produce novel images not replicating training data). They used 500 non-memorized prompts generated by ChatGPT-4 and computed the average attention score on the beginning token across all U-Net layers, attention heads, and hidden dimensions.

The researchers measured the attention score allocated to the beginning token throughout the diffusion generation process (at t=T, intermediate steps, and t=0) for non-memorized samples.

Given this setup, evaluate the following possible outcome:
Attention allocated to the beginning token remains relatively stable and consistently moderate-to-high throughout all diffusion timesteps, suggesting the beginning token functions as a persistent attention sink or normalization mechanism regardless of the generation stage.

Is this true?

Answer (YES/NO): NO